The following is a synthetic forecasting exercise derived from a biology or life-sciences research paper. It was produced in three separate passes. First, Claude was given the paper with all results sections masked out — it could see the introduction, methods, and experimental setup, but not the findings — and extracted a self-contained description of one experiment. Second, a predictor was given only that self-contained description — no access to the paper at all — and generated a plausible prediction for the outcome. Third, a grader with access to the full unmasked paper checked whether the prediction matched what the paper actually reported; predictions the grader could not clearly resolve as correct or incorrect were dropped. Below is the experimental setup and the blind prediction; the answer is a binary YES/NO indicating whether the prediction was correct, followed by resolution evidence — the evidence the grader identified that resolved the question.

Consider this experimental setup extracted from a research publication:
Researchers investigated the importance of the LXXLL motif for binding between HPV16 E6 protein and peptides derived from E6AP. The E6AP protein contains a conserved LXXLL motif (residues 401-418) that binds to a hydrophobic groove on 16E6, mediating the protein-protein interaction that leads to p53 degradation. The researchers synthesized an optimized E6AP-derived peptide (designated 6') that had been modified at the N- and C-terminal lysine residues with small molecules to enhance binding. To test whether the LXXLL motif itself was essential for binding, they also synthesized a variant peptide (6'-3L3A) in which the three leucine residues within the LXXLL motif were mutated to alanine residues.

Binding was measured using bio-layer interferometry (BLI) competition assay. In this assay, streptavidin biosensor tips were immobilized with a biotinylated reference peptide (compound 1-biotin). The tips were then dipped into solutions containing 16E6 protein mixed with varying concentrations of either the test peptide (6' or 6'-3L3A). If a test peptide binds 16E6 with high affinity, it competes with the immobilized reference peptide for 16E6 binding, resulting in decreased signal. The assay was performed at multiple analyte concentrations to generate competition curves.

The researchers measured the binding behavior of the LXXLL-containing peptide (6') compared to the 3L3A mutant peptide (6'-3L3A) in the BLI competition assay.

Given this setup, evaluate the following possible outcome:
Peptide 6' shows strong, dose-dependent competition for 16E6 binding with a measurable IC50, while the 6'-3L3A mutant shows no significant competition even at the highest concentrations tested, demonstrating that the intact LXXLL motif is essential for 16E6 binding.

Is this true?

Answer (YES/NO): YES